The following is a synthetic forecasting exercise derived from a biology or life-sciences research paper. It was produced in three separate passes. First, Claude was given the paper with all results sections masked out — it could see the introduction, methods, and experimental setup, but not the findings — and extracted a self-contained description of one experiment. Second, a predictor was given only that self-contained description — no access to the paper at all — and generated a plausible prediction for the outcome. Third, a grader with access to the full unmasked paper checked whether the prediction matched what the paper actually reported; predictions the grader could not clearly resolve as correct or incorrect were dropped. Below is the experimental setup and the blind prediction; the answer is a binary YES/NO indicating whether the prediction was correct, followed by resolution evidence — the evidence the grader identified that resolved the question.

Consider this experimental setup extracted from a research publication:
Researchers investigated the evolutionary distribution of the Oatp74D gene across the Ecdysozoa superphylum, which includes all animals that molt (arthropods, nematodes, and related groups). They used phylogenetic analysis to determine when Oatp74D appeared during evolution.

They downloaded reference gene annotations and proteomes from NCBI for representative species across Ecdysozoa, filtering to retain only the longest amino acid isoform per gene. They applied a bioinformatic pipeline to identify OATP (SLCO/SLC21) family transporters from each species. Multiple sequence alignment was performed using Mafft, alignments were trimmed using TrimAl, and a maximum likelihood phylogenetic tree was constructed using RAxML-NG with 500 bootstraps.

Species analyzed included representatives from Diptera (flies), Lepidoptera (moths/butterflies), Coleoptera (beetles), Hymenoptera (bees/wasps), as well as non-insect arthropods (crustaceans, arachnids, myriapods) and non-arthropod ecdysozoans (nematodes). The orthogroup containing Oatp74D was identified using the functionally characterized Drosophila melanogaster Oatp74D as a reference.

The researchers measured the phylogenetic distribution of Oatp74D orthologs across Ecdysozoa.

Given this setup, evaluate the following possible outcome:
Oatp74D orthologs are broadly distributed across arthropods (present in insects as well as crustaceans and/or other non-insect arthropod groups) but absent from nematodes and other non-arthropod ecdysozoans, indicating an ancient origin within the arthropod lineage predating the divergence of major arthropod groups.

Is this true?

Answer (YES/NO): YES